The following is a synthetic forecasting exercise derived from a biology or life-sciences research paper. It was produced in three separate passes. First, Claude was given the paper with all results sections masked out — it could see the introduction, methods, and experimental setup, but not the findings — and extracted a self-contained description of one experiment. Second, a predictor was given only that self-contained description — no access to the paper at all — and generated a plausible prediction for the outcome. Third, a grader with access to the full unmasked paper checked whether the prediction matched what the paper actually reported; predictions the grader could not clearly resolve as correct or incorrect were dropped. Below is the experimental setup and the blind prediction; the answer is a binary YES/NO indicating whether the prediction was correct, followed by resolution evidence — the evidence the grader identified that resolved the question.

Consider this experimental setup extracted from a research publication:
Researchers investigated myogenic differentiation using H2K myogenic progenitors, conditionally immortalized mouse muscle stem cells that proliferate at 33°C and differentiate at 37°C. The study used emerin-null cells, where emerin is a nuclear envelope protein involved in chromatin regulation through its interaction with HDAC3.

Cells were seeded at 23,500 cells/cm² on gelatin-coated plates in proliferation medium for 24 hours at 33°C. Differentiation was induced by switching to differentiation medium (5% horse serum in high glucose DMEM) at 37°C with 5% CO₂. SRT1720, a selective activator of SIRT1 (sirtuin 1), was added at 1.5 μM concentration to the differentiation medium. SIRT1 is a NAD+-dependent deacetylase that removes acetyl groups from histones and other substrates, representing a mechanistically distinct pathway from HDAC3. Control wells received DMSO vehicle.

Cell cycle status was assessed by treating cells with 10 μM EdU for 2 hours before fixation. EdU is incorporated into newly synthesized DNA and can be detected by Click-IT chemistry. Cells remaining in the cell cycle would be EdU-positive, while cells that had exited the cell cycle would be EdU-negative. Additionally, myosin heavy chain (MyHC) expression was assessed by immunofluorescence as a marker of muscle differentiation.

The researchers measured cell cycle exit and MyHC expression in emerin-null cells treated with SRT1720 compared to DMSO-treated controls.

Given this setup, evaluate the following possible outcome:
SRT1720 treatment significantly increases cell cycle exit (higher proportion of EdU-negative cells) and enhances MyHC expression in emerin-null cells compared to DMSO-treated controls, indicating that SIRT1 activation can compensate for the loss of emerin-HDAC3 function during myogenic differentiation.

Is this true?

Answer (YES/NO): NO